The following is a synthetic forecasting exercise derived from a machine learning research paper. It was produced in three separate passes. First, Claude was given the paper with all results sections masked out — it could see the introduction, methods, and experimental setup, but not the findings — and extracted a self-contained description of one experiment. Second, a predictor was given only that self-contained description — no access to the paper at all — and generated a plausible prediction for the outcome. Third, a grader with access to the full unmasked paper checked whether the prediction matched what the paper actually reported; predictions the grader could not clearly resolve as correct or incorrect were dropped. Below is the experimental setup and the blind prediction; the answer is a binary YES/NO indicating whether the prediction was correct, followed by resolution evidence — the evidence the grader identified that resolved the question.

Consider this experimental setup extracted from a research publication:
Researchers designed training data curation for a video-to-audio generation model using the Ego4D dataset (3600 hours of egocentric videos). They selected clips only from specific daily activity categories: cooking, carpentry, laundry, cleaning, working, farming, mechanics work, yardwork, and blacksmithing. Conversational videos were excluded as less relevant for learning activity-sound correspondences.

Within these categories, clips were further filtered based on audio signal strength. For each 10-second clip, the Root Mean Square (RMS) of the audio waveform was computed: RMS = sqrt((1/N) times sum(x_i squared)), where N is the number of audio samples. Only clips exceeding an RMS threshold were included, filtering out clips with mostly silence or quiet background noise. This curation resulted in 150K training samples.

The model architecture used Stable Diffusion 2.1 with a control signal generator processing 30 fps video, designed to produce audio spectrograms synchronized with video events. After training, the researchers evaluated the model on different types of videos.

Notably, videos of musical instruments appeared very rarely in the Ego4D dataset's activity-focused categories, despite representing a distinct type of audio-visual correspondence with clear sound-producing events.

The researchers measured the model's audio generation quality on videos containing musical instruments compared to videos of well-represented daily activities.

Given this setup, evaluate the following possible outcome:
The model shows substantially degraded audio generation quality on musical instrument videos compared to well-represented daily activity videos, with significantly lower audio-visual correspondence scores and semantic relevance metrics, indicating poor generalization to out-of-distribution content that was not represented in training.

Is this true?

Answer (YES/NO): NO